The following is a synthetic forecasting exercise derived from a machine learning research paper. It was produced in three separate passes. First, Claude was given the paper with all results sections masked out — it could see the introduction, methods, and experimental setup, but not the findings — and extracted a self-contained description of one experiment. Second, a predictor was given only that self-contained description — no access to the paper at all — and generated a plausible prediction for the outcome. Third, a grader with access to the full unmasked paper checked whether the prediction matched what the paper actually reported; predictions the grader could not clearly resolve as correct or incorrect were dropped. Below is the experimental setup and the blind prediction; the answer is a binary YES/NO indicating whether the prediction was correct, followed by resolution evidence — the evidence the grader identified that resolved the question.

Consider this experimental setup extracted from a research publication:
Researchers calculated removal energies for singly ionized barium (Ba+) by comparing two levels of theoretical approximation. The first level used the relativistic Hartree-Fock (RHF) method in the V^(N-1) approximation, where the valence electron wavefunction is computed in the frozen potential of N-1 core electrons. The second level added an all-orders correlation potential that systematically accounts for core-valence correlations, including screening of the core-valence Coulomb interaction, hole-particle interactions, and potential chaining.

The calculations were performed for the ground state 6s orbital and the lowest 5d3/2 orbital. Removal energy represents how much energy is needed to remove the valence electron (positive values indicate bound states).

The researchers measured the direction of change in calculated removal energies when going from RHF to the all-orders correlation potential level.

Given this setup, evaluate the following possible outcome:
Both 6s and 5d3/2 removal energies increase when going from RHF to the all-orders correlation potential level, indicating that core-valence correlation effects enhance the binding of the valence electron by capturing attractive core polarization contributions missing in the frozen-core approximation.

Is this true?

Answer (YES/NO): YES